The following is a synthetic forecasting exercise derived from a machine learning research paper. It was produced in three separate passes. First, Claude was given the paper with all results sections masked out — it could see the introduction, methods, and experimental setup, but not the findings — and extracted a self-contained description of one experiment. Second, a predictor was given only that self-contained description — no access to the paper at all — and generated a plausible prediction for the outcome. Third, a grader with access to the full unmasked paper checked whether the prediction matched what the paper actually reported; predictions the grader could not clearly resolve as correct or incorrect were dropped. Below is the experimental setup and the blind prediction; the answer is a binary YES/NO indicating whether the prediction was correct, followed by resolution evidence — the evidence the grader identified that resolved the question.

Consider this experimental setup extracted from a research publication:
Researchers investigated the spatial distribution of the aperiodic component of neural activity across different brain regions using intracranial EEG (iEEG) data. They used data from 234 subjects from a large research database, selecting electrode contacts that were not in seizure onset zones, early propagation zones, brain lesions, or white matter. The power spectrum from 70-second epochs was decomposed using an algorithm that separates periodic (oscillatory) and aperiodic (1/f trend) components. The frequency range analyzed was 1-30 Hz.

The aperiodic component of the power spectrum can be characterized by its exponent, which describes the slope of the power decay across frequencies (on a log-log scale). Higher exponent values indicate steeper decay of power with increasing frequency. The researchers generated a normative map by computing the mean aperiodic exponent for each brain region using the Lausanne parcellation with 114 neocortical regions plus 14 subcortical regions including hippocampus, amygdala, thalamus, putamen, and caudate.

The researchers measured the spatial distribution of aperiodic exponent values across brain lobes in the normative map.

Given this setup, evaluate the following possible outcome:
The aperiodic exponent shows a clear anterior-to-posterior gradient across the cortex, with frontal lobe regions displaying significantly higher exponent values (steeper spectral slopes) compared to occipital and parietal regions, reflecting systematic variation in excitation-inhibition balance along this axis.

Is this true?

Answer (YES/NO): NO